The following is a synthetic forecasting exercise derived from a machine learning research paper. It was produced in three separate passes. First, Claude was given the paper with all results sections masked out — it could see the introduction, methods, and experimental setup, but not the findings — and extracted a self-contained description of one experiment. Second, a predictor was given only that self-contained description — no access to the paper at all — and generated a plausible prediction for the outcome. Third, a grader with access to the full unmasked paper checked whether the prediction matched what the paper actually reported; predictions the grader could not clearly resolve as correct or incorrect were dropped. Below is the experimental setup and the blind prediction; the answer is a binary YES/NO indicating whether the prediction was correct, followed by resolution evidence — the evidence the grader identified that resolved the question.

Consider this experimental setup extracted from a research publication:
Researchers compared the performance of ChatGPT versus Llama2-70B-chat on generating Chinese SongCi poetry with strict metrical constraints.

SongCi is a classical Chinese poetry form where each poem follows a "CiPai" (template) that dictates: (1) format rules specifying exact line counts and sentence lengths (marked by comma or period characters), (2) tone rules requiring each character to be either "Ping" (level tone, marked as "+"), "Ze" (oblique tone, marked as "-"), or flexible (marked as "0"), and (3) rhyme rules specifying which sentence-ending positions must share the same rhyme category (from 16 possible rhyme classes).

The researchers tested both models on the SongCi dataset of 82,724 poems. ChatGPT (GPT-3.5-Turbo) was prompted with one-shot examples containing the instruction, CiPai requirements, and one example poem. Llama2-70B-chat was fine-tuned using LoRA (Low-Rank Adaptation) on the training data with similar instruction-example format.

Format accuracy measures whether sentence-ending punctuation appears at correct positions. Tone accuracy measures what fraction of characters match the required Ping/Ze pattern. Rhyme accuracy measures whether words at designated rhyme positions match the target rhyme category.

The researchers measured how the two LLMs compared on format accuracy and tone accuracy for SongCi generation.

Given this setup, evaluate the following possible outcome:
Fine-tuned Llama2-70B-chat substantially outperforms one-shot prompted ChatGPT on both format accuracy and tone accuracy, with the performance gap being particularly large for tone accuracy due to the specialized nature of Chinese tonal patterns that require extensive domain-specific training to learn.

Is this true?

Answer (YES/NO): NO